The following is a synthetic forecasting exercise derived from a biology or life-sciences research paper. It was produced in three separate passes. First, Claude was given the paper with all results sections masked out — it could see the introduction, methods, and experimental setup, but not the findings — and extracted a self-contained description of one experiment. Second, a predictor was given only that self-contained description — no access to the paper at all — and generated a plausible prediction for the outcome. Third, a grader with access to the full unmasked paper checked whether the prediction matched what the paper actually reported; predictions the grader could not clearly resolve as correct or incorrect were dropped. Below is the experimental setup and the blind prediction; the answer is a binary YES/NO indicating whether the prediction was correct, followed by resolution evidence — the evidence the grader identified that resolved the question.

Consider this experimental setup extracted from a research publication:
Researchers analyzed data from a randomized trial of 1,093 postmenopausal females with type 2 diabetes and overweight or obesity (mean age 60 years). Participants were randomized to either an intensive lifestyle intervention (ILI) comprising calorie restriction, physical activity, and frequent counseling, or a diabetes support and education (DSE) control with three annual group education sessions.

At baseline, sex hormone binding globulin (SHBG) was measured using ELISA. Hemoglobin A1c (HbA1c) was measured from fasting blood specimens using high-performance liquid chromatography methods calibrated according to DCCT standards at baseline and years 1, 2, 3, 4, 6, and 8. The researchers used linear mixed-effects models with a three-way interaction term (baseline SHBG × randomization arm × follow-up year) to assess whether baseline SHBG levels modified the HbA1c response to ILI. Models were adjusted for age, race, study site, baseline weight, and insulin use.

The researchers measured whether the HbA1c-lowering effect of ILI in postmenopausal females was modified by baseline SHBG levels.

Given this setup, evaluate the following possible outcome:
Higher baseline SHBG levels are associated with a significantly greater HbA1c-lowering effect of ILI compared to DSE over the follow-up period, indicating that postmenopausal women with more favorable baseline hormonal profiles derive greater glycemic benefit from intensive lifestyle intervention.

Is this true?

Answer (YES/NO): NO